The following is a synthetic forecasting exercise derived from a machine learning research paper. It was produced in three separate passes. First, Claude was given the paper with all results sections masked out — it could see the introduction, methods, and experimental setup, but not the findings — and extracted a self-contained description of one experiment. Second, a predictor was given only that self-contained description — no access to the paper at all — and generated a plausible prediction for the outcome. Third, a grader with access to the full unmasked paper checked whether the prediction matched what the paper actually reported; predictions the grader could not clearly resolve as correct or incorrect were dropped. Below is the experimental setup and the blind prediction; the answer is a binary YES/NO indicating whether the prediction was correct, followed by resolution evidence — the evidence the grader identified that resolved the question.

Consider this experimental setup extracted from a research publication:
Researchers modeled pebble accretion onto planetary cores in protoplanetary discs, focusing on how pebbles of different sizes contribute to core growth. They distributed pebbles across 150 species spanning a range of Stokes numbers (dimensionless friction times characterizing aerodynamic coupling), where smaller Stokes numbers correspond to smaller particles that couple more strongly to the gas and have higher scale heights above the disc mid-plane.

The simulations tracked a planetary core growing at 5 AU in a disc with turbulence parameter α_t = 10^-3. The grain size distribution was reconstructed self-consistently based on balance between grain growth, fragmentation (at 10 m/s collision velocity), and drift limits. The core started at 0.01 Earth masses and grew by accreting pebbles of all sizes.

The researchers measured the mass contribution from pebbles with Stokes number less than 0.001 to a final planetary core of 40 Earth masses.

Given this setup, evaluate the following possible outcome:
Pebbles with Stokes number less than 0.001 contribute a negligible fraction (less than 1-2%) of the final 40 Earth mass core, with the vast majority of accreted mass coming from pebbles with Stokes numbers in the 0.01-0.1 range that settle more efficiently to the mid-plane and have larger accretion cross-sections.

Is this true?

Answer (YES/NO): YES